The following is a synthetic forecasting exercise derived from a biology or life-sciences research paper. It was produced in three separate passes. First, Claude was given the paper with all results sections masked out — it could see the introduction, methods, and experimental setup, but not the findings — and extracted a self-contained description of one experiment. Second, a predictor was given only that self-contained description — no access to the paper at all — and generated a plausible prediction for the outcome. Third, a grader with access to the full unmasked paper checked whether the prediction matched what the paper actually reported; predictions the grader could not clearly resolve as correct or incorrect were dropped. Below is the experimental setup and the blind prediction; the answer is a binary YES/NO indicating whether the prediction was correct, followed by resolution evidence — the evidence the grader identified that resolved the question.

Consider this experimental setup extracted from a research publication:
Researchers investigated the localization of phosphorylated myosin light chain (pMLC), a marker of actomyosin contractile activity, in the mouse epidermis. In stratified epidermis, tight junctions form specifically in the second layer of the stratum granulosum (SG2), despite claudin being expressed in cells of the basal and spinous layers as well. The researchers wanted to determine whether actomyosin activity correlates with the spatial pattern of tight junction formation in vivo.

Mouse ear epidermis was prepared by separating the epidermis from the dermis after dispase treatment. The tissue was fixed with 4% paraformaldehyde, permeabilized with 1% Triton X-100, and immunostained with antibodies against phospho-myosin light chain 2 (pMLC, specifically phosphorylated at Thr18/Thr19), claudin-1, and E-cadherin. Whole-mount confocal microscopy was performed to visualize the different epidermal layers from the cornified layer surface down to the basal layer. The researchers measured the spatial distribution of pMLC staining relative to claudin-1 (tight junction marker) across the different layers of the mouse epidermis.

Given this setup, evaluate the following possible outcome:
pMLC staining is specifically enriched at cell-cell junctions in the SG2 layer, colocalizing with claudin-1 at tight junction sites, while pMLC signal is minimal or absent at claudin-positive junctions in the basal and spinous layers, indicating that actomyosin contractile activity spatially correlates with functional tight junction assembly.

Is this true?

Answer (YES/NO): YES